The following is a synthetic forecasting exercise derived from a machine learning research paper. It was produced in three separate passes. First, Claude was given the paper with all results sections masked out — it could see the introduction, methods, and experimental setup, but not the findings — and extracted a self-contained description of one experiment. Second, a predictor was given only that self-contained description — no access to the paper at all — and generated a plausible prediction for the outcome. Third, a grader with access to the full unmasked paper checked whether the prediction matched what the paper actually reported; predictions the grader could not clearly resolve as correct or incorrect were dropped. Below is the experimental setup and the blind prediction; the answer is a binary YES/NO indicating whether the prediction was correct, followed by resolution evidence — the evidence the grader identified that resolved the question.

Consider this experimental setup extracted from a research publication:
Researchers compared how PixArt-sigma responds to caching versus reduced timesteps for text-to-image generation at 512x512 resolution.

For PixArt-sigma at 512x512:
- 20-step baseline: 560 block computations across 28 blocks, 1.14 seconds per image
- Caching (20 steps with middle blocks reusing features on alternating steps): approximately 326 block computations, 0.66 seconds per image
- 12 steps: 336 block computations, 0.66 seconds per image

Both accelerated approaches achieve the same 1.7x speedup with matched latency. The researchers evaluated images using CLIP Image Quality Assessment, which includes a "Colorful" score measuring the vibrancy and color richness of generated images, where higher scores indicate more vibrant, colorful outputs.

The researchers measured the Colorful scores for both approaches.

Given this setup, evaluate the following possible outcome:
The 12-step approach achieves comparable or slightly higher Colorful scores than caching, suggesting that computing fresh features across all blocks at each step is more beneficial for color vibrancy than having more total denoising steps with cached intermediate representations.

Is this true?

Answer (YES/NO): YES